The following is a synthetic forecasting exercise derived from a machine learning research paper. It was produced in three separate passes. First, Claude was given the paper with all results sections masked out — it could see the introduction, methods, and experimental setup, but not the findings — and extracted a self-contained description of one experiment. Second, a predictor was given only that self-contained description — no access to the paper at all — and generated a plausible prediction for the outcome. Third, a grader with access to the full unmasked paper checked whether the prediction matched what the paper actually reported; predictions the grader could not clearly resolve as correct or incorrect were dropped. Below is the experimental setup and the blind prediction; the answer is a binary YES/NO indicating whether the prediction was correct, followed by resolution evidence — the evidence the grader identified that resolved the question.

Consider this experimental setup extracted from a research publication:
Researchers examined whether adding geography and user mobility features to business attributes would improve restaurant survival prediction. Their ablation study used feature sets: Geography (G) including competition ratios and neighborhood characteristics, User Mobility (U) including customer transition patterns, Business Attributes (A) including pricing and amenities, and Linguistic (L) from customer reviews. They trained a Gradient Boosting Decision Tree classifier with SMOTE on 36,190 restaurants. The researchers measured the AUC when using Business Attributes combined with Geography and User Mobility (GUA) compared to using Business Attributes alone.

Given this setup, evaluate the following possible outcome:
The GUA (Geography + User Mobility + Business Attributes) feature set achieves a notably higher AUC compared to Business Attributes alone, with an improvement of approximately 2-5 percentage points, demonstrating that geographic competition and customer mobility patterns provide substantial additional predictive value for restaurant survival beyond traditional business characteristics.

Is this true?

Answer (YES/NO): NO